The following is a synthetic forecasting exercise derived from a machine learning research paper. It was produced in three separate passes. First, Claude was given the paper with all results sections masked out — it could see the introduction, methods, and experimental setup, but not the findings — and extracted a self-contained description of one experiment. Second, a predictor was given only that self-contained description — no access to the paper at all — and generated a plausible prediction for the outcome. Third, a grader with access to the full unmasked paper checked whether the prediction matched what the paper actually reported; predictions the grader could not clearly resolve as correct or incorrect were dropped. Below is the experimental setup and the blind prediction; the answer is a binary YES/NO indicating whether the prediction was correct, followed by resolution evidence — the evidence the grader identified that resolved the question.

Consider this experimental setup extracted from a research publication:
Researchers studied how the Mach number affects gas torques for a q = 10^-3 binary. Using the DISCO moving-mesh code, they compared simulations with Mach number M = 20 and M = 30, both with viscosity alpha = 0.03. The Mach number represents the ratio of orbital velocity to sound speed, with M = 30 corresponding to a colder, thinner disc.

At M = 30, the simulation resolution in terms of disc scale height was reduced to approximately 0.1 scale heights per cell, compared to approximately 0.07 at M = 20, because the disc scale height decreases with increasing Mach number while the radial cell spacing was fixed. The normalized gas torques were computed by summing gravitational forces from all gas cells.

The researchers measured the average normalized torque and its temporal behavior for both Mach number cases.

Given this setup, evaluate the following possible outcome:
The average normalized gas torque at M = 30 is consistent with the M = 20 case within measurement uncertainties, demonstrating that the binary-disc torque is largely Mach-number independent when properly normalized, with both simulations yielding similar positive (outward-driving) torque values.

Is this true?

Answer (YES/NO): NO